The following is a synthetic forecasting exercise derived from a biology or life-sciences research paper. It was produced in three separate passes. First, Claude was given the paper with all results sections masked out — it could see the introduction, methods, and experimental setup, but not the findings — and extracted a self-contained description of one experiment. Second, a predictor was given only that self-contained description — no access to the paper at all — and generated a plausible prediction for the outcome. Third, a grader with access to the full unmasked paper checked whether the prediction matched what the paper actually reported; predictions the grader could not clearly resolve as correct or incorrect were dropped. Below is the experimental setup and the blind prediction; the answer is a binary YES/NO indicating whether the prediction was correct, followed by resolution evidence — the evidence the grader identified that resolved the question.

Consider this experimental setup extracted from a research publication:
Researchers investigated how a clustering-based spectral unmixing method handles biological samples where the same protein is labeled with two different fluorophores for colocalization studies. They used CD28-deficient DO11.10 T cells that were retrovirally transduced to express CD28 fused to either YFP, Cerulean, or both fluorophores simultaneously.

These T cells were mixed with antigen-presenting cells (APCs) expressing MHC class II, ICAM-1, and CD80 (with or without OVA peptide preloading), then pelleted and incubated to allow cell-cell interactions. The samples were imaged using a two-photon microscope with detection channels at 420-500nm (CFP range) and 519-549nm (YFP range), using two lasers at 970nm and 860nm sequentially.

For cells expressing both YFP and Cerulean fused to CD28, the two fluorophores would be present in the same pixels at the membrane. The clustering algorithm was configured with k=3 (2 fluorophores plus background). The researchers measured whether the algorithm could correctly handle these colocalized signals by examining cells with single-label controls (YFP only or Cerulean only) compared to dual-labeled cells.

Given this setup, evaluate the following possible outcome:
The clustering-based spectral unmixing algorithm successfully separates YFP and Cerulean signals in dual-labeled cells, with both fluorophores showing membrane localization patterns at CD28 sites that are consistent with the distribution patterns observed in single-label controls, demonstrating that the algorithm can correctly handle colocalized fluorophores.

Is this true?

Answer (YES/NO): NO